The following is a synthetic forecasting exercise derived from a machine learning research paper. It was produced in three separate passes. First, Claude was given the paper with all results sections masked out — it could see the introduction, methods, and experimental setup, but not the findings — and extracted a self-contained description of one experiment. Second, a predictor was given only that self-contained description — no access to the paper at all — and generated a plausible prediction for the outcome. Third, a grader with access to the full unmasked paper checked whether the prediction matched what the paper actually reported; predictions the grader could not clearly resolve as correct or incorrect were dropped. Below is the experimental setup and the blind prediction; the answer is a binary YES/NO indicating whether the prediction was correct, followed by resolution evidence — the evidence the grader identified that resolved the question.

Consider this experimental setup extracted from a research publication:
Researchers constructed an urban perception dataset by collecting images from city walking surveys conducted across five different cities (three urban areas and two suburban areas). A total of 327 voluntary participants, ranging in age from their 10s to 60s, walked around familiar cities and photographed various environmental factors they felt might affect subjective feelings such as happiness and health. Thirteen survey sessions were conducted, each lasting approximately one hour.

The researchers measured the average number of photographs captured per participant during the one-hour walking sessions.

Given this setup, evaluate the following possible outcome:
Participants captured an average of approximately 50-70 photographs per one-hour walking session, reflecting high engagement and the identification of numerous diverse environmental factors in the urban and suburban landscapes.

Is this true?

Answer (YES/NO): NO